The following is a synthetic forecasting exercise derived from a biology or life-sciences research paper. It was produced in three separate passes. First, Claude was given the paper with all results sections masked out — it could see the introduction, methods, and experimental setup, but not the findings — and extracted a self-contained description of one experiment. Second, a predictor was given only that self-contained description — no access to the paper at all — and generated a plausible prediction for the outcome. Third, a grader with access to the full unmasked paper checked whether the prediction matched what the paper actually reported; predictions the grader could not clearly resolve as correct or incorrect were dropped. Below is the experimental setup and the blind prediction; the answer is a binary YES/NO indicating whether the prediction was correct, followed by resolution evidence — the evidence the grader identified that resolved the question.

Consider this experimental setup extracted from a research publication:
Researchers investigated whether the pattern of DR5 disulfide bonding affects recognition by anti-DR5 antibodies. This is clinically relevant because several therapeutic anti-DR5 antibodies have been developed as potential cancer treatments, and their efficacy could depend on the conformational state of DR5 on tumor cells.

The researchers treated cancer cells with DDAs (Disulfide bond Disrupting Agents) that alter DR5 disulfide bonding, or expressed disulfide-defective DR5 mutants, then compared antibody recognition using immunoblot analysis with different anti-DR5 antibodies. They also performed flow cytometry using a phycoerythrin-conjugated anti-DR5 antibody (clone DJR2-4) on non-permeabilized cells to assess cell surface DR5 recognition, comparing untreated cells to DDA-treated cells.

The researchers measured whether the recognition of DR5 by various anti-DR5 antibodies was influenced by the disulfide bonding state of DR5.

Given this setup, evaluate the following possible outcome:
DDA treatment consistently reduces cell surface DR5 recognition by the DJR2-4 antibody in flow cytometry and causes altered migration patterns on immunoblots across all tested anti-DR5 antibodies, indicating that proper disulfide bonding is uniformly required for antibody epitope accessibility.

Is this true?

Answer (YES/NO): NO